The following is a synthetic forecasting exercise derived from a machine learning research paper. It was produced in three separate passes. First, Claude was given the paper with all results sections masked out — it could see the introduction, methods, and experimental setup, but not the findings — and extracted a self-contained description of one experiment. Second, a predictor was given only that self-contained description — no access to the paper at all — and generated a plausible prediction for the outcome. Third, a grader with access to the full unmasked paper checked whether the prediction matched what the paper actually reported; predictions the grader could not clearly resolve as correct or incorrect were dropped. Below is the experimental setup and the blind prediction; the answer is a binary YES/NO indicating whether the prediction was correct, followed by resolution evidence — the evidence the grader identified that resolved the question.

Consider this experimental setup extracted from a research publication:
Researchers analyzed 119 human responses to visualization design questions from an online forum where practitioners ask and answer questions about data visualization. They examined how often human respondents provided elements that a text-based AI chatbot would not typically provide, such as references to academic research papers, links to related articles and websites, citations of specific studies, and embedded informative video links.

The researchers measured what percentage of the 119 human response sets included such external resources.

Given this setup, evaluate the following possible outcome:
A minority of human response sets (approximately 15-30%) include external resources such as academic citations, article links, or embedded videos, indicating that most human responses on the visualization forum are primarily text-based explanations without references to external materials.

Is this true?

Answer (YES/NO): NO